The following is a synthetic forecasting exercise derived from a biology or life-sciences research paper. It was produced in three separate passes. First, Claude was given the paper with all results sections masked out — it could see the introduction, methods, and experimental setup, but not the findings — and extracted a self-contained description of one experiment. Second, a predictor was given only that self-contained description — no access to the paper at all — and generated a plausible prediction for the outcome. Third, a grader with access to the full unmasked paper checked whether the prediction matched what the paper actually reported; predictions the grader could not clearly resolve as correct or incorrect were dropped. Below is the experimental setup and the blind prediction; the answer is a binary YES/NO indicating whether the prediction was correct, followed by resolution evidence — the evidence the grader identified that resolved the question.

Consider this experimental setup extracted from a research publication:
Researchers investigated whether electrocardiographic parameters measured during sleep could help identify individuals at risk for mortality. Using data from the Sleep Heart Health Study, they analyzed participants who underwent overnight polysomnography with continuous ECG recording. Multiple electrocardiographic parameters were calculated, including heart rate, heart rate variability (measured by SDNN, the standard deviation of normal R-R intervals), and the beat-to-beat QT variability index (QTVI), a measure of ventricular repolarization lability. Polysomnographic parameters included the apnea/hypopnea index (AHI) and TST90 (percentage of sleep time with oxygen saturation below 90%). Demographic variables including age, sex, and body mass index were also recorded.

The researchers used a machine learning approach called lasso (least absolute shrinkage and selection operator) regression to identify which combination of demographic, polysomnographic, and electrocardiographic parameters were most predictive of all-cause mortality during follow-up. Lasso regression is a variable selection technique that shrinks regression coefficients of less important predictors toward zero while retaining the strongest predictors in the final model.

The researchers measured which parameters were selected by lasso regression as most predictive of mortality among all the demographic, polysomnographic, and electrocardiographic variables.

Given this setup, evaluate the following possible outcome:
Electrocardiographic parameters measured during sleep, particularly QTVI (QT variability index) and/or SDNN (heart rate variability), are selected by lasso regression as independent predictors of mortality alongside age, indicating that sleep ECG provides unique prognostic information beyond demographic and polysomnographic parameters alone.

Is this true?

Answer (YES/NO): NO